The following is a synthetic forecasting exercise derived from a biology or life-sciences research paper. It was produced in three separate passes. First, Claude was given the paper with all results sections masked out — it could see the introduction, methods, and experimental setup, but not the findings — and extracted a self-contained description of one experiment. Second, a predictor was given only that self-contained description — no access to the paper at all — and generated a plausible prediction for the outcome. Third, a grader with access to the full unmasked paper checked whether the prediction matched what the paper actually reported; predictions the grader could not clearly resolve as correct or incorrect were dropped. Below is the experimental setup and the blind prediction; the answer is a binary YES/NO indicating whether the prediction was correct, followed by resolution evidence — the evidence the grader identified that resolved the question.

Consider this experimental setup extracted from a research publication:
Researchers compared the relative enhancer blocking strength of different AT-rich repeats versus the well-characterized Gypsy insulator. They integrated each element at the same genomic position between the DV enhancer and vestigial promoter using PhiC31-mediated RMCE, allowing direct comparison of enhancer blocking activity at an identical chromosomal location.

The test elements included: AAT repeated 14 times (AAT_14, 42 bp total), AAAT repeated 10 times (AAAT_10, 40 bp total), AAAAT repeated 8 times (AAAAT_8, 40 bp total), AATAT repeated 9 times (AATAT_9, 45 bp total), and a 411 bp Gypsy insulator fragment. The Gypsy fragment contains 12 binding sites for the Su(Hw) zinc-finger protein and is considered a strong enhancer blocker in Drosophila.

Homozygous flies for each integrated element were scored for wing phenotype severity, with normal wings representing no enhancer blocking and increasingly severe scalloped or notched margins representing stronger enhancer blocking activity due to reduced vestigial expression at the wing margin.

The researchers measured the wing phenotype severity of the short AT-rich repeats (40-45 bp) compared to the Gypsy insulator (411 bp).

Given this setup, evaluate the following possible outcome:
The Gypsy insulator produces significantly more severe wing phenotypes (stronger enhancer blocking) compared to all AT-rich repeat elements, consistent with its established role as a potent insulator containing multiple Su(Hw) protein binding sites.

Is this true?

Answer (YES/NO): YES